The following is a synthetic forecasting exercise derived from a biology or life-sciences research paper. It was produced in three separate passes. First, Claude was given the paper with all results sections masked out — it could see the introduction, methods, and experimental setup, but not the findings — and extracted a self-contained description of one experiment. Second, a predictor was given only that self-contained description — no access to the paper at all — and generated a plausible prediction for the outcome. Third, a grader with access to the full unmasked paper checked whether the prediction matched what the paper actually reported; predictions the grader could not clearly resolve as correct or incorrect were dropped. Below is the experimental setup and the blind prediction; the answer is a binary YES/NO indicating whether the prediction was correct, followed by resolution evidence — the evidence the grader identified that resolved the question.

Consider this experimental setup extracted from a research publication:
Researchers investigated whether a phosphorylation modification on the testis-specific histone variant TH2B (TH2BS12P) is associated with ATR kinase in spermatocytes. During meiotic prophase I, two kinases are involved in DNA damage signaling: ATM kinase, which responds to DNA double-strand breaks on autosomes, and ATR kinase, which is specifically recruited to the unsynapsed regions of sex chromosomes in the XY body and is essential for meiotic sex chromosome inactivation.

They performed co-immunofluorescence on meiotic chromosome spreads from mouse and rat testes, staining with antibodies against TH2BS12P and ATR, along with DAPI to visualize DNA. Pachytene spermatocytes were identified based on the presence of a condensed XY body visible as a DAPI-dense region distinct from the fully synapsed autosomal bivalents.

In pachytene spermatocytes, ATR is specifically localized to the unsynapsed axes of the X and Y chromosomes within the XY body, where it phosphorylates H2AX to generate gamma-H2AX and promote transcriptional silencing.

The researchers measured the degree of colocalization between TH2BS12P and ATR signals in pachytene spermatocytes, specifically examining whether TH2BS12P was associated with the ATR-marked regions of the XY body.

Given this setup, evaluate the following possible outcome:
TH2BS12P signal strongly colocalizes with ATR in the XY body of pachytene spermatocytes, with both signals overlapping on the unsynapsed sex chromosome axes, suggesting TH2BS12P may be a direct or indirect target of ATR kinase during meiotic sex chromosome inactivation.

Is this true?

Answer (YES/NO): NO